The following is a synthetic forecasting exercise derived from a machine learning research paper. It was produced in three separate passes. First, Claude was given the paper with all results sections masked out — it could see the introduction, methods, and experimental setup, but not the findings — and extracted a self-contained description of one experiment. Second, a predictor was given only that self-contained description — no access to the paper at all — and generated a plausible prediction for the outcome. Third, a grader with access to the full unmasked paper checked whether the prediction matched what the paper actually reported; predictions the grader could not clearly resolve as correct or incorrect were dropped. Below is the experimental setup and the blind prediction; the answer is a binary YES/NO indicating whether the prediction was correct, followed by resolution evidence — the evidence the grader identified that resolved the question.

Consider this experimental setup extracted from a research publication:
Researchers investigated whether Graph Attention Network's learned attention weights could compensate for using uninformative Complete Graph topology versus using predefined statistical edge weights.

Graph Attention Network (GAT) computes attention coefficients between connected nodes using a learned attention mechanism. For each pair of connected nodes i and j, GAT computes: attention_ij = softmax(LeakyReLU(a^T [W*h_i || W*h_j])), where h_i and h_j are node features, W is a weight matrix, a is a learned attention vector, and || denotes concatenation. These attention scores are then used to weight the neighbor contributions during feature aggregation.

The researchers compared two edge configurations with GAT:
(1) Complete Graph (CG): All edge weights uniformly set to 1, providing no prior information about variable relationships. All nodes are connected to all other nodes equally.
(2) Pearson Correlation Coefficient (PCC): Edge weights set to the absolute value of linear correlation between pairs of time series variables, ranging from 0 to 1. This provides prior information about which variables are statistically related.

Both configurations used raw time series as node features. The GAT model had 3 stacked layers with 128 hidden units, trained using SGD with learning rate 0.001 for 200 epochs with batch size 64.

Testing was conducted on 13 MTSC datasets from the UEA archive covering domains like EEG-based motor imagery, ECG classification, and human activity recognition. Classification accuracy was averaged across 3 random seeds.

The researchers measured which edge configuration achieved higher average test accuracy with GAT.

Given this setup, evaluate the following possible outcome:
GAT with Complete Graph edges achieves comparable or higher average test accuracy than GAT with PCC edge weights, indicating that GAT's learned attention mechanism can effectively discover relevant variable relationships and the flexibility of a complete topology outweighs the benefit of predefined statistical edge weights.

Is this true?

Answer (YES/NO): NO